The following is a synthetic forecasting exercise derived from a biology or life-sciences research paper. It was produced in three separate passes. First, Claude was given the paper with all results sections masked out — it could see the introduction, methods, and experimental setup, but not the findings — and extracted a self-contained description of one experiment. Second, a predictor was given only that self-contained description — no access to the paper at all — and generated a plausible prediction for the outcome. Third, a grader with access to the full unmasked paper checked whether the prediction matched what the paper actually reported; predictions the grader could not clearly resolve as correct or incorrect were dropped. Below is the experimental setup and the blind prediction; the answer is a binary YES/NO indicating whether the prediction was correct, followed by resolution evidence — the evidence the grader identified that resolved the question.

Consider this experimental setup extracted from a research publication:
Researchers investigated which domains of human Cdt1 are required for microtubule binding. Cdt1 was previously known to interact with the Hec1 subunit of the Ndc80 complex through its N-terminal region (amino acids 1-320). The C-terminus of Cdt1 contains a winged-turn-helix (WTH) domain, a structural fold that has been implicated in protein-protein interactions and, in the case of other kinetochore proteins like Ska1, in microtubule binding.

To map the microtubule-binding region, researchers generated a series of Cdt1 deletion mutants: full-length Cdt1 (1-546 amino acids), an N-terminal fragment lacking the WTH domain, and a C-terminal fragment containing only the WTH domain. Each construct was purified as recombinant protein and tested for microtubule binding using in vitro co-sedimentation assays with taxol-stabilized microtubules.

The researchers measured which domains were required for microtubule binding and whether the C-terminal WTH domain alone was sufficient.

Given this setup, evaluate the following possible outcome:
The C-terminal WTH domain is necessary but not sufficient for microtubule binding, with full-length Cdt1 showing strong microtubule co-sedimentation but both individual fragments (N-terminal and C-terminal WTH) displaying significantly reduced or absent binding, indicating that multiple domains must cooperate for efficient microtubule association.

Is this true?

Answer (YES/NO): YES